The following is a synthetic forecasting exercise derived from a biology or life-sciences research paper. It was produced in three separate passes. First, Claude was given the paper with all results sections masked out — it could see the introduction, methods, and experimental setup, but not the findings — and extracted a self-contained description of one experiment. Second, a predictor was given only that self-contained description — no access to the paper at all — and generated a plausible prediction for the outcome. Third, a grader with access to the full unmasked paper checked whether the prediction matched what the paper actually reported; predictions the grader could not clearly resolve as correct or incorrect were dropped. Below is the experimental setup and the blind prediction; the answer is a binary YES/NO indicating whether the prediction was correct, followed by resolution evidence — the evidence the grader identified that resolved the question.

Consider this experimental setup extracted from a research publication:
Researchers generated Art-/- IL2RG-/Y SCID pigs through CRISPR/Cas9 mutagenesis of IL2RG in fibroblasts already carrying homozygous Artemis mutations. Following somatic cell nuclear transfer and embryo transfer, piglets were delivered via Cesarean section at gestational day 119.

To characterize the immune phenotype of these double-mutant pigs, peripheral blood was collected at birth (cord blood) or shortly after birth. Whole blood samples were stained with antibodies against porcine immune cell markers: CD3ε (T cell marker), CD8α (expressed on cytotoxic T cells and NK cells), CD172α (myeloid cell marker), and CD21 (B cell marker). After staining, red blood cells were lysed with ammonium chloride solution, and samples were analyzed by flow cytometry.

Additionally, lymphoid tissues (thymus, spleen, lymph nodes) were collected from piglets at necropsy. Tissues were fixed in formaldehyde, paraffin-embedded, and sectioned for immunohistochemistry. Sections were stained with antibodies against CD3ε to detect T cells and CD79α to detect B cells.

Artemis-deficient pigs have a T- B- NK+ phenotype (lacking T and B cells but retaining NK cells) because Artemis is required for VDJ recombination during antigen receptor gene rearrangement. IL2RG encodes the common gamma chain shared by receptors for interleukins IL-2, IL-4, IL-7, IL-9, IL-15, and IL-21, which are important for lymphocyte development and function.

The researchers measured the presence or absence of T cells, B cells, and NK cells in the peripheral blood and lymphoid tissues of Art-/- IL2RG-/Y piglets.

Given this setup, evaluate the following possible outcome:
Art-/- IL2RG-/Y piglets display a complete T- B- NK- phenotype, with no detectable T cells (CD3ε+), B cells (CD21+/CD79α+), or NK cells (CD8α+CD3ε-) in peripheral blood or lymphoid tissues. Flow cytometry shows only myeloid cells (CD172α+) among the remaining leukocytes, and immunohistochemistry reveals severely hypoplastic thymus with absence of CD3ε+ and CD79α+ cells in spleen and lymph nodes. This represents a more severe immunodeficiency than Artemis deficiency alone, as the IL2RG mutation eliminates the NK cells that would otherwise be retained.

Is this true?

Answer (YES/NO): YES